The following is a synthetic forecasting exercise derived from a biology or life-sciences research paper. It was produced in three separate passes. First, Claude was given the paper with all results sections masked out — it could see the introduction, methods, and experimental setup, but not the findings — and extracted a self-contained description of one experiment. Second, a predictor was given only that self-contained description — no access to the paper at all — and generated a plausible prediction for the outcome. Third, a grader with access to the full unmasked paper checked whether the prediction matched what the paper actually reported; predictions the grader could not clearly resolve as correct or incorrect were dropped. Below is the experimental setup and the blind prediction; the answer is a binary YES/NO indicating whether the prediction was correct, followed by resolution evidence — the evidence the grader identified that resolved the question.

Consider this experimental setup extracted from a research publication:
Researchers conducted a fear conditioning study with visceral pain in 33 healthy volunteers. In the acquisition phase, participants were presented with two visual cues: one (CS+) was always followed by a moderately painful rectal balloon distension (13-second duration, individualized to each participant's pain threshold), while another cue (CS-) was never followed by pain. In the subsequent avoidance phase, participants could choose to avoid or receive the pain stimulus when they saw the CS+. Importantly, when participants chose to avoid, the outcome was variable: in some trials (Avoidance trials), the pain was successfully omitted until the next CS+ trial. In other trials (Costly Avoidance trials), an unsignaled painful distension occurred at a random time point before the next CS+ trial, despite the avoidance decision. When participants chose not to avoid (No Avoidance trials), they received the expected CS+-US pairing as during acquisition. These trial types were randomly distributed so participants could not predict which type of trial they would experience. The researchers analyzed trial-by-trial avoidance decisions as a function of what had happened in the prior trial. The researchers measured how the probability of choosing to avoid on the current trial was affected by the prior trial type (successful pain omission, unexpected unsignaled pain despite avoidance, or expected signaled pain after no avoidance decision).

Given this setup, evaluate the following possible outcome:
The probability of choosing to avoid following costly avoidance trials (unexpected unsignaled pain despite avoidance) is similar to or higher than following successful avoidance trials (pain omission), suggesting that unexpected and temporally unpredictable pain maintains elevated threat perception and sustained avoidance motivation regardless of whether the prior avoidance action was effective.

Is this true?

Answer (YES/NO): NO